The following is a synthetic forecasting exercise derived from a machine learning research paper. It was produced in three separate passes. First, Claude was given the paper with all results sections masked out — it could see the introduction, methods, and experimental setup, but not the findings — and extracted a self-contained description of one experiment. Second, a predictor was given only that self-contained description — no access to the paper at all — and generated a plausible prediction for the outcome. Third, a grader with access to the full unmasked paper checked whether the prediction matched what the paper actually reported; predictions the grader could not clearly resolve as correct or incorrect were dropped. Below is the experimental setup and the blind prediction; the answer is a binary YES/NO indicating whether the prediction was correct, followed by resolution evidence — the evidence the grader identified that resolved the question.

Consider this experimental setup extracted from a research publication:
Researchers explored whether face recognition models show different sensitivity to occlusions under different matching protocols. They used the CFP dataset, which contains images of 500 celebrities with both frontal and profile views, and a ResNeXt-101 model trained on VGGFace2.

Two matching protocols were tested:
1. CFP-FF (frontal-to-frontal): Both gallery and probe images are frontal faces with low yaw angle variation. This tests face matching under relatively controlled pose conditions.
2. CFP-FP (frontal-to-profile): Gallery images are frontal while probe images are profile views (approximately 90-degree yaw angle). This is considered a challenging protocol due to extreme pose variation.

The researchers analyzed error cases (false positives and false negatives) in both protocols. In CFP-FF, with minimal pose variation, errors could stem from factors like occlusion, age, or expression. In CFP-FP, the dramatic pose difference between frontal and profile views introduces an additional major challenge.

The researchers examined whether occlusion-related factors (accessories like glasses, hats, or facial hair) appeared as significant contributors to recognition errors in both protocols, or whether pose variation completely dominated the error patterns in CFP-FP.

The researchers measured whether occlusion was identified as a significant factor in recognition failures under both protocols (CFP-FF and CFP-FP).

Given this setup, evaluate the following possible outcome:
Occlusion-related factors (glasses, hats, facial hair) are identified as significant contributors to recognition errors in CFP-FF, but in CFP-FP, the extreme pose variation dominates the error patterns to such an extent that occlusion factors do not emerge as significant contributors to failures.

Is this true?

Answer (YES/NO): NO